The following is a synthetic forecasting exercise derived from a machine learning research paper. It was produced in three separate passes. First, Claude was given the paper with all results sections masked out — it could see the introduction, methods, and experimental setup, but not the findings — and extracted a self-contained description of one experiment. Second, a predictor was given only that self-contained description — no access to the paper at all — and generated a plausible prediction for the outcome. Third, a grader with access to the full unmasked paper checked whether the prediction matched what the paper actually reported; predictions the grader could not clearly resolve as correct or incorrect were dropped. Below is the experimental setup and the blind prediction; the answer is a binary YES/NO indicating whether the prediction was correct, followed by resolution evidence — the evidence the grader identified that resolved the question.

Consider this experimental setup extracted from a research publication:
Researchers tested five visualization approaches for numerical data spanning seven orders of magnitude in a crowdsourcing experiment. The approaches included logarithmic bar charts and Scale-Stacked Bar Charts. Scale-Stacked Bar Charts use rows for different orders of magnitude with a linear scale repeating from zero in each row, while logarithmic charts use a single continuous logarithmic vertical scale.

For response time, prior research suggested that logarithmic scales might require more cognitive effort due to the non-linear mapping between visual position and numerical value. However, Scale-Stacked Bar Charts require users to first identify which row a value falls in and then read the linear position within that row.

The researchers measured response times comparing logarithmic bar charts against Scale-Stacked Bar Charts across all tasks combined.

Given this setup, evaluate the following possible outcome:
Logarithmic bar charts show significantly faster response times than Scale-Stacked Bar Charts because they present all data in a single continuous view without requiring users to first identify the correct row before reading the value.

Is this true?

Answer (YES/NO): NO